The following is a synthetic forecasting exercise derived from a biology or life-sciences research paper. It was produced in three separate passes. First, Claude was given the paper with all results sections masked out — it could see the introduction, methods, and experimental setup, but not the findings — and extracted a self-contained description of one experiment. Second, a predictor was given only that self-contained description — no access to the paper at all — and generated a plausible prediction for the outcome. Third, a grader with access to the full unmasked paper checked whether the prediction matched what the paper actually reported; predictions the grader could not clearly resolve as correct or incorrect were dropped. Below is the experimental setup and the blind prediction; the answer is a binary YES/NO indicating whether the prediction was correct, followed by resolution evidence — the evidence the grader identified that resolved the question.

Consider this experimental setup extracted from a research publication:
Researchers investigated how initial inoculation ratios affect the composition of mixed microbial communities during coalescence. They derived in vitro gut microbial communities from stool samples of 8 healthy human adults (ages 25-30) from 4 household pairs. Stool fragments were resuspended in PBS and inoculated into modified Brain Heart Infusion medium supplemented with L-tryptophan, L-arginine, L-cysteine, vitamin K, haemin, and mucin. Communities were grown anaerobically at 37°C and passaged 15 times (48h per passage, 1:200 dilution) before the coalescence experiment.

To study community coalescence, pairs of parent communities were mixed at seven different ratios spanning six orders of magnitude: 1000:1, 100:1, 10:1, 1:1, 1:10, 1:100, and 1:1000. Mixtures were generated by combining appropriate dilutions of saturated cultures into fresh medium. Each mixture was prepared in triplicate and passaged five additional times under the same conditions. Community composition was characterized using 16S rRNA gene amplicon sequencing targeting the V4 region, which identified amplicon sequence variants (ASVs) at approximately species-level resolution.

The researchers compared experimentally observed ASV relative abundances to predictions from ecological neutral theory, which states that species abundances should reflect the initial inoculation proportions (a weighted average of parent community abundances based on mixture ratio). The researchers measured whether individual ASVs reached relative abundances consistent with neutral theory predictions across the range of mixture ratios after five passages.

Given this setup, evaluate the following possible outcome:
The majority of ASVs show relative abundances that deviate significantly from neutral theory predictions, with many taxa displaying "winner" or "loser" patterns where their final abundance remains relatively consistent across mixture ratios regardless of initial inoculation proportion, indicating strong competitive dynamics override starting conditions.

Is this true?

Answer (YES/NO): NO